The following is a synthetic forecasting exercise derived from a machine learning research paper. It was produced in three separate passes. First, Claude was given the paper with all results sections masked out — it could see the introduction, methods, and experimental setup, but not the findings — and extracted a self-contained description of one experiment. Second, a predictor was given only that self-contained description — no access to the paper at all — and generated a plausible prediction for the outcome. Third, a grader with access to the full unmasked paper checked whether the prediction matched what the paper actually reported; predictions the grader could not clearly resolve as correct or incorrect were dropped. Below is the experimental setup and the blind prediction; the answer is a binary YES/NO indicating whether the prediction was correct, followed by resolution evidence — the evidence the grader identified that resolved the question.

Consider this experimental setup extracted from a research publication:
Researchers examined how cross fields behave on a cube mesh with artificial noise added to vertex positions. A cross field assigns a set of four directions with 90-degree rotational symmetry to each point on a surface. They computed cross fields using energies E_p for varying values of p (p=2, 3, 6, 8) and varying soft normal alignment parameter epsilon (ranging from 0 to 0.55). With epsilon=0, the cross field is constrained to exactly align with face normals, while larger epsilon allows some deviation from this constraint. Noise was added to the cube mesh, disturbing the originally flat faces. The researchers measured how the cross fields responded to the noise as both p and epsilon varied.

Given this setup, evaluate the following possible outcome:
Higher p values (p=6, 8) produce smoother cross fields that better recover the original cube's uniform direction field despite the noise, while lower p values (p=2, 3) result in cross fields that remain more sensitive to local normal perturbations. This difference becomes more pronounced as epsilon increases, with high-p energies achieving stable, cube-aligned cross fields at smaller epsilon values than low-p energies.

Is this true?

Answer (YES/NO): NO